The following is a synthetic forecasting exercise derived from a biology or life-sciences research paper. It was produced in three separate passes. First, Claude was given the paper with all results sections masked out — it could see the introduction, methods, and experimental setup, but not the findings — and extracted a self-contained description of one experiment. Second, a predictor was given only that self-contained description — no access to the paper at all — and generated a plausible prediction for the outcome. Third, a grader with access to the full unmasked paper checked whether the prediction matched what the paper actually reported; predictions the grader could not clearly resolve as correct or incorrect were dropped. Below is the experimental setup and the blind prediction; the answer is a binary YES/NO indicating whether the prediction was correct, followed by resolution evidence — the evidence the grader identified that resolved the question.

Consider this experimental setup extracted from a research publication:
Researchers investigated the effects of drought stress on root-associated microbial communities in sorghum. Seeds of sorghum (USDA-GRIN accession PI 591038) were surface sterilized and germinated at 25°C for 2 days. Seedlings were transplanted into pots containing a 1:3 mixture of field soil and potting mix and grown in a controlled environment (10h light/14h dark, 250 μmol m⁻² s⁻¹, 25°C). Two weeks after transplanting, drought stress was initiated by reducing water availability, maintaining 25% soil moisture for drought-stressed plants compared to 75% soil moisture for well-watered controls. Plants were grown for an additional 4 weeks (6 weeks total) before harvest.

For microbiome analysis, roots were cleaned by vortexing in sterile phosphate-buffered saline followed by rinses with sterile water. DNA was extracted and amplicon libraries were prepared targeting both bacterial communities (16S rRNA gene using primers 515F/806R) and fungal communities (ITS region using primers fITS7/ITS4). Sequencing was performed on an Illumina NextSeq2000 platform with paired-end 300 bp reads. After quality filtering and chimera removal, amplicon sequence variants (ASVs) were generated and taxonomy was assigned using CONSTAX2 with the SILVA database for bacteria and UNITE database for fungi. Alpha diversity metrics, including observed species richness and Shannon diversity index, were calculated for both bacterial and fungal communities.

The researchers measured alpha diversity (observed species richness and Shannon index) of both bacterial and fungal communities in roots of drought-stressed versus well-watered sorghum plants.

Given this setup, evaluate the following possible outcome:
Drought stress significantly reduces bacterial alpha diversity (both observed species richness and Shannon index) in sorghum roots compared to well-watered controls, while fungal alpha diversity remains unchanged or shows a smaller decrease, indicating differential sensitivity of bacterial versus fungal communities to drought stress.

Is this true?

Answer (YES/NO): YES